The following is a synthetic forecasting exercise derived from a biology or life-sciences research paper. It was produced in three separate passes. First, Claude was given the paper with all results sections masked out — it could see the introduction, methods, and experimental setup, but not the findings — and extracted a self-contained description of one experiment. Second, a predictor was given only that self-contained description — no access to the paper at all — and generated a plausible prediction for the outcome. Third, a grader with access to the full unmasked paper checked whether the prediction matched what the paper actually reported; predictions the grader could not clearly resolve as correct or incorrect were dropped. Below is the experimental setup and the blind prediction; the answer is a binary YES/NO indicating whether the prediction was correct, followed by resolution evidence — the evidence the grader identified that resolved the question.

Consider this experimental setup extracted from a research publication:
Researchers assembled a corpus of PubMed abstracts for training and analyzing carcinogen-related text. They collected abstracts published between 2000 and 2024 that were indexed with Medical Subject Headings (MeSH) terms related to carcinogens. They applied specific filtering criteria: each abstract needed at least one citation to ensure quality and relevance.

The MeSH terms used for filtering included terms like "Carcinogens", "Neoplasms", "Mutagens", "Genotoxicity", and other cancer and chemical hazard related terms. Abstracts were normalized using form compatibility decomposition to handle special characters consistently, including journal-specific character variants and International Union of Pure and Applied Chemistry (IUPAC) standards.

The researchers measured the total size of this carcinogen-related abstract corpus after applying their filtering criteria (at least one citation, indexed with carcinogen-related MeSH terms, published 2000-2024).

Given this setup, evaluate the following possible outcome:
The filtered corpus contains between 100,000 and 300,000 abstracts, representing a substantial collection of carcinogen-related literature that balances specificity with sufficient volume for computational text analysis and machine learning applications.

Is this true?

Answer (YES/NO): YES